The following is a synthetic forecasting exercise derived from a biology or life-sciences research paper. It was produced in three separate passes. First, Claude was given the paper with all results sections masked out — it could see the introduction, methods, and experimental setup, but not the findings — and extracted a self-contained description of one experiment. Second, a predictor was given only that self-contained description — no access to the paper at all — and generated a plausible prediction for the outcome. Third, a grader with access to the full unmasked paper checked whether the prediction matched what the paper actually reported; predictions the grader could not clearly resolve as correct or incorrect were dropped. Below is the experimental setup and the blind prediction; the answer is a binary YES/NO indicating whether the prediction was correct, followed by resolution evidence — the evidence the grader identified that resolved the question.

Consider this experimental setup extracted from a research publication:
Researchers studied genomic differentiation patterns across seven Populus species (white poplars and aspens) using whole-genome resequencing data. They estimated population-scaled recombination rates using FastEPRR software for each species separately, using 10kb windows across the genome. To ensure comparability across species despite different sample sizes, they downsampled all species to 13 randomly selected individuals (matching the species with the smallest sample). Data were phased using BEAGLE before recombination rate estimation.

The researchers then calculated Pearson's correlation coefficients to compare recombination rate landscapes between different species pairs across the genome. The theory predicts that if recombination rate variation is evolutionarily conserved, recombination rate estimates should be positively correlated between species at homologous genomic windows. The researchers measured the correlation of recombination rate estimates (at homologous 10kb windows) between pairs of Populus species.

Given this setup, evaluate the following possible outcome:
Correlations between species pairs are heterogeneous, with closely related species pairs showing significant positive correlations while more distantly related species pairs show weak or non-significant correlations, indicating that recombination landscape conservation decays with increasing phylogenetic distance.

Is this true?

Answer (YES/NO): NO